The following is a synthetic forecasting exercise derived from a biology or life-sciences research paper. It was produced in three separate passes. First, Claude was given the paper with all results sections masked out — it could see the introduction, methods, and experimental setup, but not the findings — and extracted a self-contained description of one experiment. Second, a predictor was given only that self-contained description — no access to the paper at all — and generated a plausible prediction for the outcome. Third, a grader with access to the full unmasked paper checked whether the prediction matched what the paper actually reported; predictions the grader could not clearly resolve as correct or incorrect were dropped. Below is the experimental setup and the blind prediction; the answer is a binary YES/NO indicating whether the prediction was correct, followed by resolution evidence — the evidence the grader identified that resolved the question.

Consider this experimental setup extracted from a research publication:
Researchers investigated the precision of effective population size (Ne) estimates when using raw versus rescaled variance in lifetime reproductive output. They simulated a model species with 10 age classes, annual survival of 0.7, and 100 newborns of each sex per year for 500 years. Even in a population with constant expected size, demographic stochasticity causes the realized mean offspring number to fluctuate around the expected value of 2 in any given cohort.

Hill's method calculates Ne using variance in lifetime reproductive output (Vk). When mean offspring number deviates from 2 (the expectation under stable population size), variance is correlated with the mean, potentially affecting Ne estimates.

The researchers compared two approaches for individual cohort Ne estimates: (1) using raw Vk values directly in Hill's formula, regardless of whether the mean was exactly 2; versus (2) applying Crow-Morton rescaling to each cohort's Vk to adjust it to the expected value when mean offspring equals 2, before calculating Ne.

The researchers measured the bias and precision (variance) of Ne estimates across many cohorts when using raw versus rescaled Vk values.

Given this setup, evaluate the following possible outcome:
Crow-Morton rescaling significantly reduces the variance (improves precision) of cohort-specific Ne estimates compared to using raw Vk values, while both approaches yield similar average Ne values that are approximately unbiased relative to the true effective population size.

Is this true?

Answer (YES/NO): YES